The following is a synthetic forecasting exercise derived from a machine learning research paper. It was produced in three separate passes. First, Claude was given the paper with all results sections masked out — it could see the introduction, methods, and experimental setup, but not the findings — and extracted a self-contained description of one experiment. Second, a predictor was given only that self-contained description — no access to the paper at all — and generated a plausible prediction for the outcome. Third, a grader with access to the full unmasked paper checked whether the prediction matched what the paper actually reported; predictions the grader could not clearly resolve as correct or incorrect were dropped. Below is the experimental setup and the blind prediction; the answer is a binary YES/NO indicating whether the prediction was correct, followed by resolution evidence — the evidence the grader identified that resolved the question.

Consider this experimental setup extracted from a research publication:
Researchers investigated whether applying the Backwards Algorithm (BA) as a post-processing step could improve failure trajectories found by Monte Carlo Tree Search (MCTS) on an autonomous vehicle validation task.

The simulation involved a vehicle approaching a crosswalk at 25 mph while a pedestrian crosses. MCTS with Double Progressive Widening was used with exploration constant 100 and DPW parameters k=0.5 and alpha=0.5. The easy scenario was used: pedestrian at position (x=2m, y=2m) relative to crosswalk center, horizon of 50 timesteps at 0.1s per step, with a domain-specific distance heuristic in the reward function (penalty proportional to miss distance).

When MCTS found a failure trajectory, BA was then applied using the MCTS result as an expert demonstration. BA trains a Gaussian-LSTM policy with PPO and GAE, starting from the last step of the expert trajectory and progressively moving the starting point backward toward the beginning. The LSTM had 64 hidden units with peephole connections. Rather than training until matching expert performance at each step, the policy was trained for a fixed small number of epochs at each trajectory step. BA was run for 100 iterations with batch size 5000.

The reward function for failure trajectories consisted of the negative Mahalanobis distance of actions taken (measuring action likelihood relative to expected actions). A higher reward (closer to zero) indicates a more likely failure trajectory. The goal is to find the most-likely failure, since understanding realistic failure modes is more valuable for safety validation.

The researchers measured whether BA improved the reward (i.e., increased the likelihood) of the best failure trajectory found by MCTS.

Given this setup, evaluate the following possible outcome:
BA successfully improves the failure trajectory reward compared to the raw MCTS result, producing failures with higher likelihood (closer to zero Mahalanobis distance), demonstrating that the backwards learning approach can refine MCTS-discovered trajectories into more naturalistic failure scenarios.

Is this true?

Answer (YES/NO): YES